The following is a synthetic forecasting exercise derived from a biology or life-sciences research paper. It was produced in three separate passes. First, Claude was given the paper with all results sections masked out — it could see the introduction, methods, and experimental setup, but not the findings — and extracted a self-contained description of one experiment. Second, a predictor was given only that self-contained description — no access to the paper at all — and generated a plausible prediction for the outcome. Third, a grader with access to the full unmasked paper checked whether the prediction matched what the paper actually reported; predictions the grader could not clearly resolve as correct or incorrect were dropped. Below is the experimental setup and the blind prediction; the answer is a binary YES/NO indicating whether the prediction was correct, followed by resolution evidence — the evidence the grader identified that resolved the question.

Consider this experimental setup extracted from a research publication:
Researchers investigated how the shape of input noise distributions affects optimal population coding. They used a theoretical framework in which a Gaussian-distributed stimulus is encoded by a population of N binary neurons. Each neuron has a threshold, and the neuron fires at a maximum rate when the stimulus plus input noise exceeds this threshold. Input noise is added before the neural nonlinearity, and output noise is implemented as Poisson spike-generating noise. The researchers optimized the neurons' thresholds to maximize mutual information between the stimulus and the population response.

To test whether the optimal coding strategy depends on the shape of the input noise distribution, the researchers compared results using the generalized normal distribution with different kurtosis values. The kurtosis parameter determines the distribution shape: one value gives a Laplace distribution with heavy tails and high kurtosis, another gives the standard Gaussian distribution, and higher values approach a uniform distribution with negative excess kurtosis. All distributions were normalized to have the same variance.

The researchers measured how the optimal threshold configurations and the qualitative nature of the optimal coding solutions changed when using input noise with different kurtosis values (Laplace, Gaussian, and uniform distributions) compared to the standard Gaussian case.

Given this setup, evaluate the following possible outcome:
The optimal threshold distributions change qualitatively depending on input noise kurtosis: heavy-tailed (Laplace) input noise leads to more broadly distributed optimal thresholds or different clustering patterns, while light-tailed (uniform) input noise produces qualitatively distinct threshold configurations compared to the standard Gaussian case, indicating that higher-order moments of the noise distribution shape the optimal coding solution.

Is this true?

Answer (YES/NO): NO